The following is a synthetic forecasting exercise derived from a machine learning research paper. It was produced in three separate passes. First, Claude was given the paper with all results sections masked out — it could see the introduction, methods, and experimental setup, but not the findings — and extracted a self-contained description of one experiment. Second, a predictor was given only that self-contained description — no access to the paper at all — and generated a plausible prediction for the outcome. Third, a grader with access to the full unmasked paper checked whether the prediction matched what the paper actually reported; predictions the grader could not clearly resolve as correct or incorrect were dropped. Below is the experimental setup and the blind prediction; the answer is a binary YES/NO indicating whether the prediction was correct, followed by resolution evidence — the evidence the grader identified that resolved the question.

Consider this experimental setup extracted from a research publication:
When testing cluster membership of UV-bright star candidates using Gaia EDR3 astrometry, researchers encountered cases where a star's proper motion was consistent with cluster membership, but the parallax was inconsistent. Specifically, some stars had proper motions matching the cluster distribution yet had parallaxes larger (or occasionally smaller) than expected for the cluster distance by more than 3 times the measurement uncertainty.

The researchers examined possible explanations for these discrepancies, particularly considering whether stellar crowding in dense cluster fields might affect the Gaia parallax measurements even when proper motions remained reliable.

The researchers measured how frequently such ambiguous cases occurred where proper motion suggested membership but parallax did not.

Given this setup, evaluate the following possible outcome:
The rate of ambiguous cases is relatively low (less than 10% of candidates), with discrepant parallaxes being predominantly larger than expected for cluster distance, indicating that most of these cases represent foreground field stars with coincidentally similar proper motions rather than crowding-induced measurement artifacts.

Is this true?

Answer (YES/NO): NO